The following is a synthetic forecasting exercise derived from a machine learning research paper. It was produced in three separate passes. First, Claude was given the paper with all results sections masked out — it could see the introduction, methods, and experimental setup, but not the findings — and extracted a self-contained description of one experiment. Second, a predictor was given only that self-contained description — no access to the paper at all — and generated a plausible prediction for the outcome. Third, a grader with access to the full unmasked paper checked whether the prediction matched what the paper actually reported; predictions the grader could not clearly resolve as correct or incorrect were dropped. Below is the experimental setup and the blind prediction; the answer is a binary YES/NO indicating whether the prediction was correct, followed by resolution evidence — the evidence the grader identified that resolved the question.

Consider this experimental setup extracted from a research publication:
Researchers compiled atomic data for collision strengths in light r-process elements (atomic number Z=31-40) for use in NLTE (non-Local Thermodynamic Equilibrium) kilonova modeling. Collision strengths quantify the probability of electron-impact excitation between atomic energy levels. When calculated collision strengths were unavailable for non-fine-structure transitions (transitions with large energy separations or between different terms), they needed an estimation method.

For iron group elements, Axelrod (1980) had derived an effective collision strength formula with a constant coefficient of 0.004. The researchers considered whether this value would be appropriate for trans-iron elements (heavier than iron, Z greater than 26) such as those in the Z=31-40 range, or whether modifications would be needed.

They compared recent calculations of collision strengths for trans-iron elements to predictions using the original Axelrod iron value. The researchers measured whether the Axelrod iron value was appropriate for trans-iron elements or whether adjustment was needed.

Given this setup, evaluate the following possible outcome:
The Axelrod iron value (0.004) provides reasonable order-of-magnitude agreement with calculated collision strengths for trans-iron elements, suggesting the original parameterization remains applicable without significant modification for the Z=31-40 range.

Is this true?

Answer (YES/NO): NO